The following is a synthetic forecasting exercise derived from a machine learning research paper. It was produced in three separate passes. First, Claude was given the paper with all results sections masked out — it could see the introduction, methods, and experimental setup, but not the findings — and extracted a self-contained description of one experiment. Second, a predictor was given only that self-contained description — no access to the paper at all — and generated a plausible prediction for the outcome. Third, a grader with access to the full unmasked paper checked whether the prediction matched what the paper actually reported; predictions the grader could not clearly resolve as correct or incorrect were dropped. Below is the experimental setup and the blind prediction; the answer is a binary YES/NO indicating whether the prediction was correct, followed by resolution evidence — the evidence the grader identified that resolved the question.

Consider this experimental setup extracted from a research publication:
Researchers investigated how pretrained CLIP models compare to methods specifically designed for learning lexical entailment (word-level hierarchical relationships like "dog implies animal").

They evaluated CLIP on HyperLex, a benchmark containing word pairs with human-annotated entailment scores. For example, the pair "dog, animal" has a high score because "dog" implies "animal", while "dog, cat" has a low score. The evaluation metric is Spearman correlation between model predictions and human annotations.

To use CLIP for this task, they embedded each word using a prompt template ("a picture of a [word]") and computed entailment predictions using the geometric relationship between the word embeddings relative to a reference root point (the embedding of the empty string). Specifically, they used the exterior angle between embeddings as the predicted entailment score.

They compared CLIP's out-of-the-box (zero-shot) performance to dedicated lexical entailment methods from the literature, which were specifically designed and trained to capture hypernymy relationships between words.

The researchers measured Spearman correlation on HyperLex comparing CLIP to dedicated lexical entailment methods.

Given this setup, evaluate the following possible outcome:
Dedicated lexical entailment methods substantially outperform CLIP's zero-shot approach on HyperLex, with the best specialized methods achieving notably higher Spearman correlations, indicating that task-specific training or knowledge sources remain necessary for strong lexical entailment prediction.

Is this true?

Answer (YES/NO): NO